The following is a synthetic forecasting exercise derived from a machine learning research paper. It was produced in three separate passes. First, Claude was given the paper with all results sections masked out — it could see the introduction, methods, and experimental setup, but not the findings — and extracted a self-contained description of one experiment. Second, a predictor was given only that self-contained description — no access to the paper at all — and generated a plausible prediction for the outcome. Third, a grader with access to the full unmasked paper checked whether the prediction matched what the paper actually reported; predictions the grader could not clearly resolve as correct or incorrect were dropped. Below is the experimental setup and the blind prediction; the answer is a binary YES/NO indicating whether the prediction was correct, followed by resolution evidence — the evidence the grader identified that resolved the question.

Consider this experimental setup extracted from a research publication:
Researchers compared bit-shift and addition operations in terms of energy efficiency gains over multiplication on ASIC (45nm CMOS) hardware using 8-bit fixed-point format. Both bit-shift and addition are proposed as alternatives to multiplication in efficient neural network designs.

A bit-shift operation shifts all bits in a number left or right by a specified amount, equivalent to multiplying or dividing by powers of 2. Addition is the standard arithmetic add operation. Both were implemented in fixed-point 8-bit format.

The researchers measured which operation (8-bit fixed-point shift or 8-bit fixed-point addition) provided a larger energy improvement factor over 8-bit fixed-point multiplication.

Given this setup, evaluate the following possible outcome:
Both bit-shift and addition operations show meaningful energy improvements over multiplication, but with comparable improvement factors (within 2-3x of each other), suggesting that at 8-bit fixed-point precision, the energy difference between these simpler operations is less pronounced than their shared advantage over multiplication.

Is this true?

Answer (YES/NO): YES